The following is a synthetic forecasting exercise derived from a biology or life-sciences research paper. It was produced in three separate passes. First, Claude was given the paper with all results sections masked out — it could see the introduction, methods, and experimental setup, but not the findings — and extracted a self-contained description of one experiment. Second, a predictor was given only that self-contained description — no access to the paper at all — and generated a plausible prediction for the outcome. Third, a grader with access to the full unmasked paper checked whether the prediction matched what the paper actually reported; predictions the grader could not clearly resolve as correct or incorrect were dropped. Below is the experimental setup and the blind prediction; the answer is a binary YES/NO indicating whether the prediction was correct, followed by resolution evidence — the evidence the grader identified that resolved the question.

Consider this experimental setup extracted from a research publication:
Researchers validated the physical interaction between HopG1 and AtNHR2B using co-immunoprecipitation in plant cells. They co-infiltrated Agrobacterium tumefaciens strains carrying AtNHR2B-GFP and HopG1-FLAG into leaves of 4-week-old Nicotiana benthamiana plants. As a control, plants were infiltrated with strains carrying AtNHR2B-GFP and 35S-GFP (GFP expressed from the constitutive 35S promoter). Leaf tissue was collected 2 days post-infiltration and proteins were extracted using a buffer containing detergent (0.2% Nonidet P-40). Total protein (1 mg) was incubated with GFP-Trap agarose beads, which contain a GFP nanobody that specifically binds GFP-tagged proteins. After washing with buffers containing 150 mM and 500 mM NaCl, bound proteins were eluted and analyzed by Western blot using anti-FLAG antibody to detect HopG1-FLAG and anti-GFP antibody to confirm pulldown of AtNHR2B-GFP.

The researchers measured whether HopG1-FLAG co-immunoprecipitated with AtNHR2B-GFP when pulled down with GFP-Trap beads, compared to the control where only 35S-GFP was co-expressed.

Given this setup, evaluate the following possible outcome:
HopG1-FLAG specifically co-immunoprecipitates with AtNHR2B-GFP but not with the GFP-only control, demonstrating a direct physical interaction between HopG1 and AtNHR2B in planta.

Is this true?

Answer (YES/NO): YES